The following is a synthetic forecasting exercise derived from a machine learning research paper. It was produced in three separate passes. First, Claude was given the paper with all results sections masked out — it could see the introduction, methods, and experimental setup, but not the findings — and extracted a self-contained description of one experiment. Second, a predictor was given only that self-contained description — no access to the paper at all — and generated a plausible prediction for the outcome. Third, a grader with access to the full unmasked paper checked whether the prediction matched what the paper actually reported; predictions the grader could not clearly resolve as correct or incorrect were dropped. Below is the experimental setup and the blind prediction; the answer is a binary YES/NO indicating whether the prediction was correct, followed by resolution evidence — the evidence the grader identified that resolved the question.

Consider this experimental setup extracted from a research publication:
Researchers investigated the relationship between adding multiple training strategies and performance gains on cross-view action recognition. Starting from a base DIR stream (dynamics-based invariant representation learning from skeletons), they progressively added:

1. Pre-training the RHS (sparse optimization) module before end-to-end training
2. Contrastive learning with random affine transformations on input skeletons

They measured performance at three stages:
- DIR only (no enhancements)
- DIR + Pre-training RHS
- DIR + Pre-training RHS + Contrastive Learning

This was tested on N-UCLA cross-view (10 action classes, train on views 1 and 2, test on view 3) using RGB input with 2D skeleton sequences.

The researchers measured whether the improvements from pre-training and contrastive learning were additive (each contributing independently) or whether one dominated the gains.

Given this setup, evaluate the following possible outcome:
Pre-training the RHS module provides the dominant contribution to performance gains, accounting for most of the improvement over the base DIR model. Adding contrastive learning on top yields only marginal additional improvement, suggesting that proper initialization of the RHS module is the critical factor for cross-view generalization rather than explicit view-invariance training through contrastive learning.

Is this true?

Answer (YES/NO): NO